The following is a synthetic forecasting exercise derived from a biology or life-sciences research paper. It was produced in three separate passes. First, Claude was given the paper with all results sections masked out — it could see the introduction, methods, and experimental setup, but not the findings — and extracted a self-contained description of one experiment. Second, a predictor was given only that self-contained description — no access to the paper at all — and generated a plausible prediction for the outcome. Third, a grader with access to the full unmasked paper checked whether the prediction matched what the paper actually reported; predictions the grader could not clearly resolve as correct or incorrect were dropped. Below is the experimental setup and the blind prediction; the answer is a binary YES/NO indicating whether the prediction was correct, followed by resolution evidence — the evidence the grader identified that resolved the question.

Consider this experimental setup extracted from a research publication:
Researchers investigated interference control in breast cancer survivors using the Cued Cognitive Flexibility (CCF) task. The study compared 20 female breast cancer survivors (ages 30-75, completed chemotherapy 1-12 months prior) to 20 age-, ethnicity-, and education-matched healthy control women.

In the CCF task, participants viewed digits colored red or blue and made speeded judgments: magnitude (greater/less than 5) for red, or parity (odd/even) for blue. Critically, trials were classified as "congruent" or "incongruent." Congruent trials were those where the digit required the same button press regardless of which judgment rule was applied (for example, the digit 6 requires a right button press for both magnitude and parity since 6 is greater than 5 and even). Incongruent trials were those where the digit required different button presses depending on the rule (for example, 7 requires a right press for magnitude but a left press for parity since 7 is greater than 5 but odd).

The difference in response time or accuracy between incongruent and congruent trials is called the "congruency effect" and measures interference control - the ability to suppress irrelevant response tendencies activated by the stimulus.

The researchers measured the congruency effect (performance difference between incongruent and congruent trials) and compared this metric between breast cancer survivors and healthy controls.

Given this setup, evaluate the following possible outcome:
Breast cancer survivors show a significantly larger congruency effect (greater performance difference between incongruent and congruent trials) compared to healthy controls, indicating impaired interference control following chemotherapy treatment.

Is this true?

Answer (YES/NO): NO